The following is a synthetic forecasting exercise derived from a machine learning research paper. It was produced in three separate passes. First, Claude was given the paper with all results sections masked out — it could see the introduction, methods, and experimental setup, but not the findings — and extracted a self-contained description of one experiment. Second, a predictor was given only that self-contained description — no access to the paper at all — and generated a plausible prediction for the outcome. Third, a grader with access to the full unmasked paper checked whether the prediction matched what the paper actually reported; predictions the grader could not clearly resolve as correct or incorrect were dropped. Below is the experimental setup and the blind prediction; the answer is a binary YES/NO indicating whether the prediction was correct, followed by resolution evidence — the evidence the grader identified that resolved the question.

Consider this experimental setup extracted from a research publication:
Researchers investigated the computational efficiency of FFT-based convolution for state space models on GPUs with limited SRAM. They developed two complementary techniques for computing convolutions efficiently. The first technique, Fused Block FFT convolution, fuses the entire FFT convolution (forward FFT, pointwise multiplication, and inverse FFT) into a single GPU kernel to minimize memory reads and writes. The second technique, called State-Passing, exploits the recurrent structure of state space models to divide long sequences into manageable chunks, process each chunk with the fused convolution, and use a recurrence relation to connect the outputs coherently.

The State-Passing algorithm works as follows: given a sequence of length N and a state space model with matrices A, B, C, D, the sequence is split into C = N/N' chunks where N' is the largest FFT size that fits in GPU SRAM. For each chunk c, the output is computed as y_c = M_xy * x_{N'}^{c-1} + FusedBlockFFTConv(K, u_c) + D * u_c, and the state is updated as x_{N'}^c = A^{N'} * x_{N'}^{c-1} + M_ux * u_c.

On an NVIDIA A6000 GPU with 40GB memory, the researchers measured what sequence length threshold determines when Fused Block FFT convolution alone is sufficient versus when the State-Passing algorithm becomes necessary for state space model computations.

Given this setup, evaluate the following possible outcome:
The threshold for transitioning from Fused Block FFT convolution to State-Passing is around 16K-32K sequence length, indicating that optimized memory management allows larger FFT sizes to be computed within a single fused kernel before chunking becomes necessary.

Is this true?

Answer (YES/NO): NO